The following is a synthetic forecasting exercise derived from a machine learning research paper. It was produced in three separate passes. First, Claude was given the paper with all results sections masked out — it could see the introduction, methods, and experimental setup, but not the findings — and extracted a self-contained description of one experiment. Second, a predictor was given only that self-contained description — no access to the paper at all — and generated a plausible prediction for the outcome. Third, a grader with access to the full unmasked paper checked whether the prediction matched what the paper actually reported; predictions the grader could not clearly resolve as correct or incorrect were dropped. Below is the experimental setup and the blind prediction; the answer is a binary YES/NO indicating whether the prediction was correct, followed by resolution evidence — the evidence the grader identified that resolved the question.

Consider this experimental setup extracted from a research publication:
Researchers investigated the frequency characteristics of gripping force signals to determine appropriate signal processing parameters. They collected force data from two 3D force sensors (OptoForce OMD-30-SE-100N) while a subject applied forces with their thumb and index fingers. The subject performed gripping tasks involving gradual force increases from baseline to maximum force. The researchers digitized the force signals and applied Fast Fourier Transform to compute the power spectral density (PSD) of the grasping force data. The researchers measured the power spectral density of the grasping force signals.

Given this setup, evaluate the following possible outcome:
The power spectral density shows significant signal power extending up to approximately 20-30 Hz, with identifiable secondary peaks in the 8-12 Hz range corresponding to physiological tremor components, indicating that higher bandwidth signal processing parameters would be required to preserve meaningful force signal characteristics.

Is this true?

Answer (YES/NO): NO